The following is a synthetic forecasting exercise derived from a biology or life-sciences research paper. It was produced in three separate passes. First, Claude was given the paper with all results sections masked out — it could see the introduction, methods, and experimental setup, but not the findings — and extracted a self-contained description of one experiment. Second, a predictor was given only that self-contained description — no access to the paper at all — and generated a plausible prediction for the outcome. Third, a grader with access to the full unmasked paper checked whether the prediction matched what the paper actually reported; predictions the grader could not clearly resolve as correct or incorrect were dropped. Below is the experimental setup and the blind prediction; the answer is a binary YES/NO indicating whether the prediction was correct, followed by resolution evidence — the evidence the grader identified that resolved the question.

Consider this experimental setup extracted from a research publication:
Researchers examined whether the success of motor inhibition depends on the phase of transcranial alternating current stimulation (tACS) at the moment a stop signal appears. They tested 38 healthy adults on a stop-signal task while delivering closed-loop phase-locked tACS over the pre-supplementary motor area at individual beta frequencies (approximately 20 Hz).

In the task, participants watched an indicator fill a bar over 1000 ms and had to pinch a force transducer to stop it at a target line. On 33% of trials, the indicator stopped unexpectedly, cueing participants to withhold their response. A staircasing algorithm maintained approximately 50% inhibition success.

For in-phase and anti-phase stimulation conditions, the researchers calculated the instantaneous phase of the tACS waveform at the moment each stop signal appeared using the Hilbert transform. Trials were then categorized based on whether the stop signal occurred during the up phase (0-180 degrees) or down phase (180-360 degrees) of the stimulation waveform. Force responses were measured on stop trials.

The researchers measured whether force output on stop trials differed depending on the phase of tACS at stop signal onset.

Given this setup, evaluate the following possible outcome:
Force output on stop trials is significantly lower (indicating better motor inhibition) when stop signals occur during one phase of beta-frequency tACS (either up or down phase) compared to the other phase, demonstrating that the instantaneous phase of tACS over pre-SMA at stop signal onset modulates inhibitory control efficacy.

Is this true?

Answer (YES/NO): YES